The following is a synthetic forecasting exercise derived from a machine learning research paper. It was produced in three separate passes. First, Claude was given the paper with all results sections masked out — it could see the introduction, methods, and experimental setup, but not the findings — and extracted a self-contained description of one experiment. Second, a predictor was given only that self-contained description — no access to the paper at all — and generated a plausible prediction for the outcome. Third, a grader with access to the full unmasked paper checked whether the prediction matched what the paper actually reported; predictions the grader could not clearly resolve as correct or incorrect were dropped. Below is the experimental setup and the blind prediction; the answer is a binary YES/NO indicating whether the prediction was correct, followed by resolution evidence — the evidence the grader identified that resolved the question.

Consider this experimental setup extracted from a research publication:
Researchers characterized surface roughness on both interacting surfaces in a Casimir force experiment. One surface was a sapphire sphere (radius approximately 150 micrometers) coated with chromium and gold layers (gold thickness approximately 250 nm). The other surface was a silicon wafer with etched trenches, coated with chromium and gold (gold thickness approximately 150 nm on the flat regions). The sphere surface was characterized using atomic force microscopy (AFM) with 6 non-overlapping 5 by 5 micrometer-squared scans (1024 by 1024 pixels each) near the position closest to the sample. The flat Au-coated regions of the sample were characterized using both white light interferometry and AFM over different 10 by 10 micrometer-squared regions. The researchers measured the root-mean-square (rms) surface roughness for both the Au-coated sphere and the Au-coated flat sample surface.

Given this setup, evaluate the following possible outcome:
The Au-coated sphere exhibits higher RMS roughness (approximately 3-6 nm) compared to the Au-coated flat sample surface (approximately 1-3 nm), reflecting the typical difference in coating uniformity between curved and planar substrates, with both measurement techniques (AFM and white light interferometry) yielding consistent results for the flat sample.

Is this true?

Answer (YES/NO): NO